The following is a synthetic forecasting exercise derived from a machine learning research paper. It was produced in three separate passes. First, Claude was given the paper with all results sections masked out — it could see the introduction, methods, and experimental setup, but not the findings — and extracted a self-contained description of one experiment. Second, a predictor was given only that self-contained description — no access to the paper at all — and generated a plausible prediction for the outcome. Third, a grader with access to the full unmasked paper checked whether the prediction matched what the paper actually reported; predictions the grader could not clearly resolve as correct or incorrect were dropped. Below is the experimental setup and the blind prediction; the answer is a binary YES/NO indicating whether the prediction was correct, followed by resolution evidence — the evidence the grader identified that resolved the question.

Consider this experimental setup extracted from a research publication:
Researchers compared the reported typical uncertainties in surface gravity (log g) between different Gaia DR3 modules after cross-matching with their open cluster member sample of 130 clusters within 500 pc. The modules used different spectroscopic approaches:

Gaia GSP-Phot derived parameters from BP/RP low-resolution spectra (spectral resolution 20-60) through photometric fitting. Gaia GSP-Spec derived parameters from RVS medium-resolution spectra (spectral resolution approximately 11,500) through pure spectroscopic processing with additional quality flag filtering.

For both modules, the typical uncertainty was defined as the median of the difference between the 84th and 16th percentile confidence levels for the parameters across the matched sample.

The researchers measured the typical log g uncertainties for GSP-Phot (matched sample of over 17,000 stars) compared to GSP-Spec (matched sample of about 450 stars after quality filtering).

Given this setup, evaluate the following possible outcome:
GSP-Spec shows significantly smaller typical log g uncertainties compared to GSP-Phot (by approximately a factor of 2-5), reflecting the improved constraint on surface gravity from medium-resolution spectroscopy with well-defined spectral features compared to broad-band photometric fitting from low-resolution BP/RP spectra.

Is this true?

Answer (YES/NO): NO